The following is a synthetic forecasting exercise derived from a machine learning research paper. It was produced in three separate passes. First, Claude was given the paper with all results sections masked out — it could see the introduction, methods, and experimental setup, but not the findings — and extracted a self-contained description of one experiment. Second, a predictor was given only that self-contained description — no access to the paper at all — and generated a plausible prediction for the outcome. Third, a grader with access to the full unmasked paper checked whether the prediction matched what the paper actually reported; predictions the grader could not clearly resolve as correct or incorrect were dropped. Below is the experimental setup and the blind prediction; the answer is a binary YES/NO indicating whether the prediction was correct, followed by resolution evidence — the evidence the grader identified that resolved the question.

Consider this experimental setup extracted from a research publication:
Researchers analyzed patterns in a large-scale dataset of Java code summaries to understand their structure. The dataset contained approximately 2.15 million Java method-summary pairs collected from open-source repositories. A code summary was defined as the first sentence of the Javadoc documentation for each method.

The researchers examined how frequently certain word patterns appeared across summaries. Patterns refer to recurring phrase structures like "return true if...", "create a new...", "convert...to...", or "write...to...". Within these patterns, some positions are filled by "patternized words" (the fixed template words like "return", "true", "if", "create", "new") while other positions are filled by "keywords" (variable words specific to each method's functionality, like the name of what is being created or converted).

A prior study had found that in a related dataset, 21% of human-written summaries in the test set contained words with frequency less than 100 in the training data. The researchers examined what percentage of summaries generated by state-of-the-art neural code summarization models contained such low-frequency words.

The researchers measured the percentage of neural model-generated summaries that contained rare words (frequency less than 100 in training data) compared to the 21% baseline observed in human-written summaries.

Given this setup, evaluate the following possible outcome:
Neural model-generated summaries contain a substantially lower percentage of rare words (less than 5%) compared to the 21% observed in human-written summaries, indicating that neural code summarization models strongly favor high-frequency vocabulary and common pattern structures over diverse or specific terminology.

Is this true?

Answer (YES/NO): NO